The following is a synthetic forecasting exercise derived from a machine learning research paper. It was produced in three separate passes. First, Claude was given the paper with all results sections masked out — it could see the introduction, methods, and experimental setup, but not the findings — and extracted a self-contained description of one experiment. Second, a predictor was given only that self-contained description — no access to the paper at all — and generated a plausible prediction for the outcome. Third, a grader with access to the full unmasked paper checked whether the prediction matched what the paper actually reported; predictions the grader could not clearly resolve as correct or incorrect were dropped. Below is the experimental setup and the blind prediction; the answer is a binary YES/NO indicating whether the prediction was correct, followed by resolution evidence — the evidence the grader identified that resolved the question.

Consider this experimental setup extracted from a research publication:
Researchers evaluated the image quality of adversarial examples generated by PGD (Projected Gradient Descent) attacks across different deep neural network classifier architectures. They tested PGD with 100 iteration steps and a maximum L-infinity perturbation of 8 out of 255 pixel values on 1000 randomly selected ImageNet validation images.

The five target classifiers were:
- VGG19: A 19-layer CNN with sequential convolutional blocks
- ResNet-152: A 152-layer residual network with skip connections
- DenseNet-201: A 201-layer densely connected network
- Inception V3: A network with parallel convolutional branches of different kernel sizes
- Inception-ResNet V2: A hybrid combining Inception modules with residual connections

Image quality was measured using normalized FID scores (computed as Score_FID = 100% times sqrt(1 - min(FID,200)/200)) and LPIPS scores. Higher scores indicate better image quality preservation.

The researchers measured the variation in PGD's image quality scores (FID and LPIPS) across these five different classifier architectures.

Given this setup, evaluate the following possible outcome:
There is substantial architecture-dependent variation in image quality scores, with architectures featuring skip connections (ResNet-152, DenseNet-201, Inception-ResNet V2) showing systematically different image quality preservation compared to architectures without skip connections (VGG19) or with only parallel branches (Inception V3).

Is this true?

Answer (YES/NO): NO